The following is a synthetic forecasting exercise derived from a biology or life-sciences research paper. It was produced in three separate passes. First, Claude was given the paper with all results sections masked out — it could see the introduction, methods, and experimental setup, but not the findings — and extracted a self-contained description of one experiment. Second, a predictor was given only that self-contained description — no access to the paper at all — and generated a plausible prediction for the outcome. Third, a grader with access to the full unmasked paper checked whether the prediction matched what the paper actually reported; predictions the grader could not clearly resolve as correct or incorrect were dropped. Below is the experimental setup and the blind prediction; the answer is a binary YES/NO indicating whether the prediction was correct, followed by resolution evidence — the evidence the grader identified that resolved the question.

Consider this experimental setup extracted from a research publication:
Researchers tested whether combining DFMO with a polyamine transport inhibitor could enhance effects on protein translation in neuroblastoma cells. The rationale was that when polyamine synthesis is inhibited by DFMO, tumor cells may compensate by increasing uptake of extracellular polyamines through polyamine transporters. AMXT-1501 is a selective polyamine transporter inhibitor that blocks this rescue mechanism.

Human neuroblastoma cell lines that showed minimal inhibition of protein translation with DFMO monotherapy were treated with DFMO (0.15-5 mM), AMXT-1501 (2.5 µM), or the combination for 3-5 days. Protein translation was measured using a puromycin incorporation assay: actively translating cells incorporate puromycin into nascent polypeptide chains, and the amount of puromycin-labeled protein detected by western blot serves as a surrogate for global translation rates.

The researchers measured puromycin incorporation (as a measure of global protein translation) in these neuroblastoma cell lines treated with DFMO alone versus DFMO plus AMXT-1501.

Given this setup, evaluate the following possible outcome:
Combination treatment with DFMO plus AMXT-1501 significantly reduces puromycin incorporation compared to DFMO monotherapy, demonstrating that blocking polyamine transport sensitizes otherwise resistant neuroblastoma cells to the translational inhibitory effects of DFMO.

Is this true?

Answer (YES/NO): YES